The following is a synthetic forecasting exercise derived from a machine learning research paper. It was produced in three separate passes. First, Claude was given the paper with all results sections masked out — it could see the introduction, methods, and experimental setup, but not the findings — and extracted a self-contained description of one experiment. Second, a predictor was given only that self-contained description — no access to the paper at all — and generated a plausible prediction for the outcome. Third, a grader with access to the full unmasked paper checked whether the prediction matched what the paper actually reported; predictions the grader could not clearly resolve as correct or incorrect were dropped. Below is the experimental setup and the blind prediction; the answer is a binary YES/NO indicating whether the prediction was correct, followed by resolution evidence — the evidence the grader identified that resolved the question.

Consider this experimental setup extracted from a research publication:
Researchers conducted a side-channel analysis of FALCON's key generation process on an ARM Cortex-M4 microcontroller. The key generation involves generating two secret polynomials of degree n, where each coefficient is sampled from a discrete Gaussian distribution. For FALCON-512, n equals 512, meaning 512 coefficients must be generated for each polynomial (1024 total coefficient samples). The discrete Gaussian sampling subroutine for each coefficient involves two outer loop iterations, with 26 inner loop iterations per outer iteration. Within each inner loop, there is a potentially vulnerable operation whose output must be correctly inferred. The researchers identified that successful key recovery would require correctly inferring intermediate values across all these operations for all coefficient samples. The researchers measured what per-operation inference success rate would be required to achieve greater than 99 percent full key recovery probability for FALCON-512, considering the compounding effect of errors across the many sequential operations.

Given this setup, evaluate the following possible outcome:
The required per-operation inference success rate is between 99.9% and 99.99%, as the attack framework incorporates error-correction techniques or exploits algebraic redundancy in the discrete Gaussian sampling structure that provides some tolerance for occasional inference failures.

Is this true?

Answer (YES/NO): NO